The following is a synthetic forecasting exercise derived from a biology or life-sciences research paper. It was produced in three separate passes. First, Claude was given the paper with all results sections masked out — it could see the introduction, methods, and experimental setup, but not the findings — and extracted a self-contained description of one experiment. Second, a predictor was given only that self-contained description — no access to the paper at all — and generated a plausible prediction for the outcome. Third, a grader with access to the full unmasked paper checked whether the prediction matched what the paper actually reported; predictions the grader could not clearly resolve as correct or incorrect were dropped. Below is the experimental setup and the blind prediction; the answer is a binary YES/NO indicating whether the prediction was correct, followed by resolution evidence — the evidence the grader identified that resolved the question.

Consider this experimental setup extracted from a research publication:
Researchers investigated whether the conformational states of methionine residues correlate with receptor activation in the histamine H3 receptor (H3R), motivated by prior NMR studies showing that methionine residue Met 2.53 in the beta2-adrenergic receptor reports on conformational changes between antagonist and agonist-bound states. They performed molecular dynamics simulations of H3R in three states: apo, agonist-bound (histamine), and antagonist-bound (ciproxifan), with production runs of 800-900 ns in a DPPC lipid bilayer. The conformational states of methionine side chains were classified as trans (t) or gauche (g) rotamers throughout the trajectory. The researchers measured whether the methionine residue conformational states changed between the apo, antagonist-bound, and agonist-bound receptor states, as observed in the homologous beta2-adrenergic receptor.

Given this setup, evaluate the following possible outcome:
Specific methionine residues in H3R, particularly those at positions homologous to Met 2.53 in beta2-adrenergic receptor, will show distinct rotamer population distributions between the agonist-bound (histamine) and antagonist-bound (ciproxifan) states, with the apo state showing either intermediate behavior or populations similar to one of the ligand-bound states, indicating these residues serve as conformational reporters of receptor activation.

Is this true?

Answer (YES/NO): NO